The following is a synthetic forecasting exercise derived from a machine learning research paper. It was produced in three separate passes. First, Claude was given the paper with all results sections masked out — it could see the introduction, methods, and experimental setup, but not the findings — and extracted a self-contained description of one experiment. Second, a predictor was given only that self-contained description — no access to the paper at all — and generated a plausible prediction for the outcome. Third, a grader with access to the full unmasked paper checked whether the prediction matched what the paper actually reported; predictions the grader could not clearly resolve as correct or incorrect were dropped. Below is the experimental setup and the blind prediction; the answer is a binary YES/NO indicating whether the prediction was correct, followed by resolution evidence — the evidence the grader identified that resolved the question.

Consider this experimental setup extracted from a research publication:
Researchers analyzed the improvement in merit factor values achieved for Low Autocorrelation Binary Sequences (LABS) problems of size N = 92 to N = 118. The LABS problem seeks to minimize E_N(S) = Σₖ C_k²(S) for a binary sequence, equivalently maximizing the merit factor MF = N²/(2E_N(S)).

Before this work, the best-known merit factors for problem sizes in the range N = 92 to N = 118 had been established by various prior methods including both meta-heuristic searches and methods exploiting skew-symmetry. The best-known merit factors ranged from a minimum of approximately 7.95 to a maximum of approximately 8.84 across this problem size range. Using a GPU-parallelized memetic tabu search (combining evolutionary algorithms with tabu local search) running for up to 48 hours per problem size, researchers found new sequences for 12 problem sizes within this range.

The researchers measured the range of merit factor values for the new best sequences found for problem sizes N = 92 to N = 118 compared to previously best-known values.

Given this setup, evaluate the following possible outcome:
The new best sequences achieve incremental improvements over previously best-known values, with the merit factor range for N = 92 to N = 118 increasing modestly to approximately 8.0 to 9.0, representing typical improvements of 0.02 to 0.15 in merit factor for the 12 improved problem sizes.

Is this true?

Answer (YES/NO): NO